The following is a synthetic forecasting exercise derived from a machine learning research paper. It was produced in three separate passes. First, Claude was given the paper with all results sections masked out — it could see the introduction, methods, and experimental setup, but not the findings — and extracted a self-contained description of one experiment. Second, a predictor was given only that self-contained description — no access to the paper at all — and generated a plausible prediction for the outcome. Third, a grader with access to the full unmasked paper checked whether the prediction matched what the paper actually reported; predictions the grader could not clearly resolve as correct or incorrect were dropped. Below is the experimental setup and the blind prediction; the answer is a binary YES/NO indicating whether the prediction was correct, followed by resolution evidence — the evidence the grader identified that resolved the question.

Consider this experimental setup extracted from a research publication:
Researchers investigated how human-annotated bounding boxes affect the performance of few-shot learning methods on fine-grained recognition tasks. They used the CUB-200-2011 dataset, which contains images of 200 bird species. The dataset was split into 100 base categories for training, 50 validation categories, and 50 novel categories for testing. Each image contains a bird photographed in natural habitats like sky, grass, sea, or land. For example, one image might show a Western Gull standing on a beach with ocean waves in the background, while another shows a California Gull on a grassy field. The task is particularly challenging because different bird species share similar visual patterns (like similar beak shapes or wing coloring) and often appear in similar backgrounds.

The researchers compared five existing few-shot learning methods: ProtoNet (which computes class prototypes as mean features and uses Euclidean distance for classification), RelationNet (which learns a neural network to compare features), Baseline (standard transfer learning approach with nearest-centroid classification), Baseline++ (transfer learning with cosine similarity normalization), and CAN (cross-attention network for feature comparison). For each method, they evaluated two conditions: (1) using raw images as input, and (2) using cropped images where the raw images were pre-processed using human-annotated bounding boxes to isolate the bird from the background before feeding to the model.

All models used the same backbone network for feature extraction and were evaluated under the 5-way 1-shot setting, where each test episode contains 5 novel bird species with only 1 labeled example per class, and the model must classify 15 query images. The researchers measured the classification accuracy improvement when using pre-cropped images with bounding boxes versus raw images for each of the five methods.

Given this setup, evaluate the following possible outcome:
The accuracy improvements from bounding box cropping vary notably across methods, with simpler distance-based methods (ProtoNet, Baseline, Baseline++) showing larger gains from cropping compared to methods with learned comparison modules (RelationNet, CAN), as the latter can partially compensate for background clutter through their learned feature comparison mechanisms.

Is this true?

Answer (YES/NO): NO